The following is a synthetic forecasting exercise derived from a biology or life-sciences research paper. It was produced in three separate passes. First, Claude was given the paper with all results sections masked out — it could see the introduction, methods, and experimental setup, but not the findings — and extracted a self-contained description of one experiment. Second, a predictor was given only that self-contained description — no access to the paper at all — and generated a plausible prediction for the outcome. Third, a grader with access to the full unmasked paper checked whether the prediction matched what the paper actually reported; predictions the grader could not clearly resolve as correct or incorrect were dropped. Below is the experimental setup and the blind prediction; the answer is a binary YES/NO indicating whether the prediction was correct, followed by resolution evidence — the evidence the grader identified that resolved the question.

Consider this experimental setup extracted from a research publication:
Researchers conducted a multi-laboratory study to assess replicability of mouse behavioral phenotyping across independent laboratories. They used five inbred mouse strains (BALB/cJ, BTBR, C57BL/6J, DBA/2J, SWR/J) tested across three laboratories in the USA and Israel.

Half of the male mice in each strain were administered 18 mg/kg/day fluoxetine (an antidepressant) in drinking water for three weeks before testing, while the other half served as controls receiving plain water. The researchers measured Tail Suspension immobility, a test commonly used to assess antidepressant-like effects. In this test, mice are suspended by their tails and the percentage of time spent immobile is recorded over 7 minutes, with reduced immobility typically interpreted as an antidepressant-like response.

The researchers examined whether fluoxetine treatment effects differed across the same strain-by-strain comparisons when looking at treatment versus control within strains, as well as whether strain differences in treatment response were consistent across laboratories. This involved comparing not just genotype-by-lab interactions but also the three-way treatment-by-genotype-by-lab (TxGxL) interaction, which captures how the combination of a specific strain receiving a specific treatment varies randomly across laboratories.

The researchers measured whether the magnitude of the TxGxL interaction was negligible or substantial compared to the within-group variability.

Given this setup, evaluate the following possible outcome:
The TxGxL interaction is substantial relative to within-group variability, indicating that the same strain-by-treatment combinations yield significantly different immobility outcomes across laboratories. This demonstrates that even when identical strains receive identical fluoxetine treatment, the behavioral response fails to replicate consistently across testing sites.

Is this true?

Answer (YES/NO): NO